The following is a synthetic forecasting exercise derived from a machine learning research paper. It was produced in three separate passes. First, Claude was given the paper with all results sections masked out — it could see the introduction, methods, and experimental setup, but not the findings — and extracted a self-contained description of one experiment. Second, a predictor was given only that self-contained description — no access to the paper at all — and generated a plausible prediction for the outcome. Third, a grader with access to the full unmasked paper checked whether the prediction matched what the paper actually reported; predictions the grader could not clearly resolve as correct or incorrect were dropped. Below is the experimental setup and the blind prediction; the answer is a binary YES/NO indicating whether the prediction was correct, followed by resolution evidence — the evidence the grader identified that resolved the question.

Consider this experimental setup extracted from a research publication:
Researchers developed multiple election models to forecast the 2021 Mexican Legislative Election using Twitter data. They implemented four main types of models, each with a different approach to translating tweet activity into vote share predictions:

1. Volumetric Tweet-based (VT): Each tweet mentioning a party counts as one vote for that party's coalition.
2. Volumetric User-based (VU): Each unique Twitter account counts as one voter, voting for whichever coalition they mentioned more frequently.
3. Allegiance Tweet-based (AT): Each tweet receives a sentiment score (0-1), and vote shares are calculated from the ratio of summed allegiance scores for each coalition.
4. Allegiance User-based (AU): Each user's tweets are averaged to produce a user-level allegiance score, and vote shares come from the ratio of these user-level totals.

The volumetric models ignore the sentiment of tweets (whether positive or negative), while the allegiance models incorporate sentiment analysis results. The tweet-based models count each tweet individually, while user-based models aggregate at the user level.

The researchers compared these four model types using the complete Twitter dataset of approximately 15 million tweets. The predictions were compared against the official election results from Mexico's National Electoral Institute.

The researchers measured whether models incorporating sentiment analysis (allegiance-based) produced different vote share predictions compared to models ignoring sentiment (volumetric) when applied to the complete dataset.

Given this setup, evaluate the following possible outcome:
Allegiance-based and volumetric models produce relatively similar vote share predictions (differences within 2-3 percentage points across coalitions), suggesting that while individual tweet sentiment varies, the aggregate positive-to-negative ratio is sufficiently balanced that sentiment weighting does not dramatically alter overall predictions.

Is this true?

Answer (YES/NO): NO